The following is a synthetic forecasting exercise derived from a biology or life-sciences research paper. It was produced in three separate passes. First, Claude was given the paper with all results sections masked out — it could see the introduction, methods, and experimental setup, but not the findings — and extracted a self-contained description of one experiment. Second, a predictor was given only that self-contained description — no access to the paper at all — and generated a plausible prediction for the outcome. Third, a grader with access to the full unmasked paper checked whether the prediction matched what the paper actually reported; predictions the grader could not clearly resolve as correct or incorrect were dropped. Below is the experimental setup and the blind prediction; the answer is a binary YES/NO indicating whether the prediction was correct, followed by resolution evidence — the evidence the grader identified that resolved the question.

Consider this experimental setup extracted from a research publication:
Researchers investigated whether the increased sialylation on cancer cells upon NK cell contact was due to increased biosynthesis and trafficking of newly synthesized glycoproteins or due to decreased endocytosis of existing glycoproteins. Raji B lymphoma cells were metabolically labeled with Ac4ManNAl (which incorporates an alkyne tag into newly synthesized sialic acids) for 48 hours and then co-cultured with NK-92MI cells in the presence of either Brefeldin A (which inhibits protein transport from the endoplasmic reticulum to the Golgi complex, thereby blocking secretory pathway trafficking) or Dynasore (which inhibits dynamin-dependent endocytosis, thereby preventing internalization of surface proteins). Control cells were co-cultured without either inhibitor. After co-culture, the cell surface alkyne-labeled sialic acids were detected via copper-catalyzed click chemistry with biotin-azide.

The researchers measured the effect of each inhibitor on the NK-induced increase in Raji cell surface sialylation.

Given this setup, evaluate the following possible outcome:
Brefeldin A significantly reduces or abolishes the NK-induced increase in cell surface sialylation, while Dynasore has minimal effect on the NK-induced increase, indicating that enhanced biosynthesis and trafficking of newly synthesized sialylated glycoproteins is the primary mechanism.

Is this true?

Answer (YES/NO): YES